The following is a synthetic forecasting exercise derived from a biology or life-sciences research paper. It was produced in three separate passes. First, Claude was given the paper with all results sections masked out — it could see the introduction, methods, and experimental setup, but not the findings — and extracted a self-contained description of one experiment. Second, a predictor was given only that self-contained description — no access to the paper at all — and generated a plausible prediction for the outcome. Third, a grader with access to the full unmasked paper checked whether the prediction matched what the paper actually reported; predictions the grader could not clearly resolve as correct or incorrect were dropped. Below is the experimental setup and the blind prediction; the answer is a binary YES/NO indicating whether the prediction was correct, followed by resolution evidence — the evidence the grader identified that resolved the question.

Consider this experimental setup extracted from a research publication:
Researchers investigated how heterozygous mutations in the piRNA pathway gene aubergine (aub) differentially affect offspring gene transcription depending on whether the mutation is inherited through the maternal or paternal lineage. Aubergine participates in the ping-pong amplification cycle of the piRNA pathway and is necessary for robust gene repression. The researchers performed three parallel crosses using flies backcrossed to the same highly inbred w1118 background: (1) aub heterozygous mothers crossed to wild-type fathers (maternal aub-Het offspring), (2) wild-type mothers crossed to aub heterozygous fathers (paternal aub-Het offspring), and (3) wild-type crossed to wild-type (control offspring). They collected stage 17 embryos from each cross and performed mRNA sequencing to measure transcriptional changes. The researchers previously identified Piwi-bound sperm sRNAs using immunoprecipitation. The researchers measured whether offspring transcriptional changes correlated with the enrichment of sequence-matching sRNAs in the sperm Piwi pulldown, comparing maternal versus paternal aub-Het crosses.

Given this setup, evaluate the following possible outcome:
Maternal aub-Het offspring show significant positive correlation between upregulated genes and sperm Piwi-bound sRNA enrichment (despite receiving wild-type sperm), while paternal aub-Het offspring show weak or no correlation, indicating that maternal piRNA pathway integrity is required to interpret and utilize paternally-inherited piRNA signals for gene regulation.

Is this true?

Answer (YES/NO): YES